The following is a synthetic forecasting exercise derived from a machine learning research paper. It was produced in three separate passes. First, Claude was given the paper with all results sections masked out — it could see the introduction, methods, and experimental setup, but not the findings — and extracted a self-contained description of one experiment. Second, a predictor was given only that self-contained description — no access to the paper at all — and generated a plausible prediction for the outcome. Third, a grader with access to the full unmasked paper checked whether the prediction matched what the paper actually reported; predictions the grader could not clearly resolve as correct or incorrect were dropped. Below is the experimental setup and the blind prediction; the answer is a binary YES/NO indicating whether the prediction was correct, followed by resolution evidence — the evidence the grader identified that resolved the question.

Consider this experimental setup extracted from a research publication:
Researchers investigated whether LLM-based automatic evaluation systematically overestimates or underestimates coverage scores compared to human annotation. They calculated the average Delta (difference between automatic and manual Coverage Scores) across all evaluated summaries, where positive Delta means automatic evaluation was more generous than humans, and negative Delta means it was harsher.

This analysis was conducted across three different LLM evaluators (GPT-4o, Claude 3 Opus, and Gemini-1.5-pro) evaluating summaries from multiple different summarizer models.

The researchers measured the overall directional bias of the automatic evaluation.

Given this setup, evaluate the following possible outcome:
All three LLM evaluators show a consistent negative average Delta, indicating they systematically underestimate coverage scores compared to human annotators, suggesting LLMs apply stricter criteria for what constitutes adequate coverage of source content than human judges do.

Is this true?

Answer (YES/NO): NO